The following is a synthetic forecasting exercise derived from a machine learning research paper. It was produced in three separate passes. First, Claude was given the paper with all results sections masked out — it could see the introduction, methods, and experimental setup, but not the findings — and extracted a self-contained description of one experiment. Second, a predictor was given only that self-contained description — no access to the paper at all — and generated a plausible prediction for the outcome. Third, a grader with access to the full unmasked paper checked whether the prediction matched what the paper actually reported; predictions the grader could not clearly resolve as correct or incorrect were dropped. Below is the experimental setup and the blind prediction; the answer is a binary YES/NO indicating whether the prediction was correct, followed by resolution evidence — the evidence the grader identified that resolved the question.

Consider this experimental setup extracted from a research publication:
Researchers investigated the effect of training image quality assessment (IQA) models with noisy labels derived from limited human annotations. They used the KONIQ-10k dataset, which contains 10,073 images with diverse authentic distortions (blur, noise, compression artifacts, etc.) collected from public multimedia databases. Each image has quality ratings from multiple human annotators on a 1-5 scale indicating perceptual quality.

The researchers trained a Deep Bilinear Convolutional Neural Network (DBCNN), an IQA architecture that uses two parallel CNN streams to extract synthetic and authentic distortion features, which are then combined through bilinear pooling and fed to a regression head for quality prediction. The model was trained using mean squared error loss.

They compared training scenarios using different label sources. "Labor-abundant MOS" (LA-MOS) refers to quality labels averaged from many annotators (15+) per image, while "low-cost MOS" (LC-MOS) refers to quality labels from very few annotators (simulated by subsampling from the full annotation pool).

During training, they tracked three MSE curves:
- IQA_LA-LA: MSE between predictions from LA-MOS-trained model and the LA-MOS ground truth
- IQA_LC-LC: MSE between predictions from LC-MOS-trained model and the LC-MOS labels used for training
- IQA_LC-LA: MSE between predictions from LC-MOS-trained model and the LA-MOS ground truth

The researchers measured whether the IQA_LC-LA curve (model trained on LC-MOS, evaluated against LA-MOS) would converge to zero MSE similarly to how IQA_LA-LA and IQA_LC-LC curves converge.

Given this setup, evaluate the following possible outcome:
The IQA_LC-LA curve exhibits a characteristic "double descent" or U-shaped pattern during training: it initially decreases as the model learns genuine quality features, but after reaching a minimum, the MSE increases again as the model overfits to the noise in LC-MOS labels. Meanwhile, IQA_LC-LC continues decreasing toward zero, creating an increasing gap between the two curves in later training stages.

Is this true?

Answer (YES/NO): YES